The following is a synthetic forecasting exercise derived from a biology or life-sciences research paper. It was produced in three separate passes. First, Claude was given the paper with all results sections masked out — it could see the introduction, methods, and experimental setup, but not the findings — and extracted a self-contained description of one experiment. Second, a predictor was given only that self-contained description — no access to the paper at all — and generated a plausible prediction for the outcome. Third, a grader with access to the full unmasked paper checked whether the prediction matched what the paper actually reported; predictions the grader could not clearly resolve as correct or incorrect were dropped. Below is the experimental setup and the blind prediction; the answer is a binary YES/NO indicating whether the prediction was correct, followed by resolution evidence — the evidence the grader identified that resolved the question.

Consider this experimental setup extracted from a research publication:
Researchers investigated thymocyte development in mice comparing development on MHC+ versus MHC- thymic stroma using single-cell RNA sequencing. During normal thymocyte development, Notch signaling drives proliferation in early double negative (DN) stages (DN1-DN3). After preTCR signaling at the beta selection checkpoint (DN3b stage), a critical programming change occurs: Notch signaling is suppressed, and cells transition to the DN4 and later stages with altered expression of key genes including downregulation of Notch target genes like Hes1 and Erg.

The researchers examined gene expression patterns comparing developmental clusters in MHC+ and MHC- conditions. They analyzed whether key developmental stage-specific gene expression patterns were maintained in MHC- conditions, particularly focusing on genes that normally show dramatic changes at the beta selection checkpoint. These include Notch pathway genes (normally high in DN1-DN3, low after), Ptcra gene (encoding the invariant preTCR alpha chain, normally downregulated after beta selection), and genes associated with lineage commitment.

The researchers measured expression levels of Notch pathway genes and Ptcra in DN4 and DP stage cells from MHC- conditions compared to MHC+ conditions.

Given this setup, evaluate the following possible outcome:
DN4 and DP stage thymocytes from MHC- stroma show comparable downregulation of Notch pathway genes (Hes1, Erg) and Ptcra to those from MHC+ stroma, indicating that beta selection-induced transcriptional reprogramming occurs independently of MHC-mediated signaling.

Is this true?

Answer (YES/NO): NO